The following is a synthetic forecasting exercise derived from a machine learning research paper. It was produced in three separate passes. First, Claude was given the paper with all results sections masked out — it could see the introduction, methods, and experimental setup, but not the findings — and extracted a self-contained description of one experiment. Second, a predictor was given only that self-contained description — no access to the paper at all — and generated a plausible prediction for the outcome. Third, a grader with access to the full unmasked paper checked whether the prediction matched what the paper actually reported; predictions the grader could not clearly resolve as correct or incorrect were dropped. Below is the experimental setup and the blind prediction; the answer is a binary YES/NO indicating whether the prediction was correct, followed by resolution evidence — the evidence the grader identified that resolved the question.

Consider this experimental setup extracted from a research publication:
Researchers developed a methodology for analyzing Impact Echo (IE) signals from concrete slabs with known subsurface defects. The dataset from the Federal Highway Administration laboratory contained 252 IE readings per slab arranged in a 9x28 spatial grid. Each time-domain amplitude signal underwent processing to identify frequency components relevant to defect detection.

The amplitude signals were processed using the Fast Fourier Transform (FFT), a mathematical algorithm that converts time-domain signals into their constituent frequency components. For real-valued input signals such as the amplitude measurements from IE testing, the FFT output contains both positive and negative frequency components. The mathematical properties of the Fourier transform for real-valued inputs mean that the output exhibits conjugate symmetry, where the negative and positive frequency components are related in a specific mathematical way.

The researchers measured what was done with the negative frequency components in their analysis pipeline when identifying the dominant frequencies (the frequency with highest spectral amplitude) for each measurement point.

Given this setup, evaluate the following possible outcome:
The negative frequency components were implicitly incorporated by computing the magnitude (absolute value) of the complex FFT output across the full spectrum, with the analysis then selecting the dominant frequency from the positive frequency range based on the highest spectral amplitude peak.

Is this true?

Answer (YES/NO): NO